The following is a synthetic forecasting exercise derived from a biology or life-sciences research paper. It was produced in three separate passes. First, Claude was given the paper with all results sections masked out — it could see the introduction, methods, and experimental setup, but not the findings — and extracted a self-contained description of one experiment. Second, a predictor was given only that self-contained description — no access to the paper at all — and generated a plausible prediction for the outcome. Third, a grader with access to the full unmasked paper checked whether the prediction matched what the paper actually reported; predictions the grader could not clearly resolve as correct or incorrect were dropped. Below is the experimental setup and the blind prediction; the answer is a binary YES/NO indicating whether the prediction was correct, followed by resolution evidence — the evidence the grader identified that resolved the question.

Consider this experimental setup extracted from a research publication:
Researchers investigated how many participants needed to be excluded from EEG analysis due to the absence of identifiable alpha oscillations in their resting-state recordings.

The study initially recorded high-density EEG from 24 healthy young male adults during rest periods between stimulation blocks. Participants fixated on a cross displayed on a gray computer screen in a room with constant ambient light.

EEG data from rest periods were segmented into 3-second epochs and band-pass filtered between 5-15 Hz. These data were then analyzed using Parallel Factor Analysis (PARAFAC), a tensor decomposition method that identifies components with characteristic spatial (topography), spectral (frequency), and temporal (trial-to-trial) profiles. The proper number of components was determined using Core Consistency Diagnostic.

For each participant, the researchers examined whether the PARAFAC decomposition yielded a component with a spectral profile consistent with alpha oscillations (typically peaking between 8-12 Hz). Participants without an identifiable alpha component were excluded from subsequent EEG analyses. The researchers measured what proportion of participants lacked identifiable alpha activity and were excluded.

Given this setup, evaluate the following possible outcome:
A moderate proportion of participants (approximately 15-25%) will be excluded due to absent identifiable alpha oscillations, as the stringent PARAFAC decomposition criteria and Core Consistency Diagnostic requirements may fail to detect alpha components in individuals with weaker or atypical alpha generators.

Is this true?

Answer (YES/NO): NO